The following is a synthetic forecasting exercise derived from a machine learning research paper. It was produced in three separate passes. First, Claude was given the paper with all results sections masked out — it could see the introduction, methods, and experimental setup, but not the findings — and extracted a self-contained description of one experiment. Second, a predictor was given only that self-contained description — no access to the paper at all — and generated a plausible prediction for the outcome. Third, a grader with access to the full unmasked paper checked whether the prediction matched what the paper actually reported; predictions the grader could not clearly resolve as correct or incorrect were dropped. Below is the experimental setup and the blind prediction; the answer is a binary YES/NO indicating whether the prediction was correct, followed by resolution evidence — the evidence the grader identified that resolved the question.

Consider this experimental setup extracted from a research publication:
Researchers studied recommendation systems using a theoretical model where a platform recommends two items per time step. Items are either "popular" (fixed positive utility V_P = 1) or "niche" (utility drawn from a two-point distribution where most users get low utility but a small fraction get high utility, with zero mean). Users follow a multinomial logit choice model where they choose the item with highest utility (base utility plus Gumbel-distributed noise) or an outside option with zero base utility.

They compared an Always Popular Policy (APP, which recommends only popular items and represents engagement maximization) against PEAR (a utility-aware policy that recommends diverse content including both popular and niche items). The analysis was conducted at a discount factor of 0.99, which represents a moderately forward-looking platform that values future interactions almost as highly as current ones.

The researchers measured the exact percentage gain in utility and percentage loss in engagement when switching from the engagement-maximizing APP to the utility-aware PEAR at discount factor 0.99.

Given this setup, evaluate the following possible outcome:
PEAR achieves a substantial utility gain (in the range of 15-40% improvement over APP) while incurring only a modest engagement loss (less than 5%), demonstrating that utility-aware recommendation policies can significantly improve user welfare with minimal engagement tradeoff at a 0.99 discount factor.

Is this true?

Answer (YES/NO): NO